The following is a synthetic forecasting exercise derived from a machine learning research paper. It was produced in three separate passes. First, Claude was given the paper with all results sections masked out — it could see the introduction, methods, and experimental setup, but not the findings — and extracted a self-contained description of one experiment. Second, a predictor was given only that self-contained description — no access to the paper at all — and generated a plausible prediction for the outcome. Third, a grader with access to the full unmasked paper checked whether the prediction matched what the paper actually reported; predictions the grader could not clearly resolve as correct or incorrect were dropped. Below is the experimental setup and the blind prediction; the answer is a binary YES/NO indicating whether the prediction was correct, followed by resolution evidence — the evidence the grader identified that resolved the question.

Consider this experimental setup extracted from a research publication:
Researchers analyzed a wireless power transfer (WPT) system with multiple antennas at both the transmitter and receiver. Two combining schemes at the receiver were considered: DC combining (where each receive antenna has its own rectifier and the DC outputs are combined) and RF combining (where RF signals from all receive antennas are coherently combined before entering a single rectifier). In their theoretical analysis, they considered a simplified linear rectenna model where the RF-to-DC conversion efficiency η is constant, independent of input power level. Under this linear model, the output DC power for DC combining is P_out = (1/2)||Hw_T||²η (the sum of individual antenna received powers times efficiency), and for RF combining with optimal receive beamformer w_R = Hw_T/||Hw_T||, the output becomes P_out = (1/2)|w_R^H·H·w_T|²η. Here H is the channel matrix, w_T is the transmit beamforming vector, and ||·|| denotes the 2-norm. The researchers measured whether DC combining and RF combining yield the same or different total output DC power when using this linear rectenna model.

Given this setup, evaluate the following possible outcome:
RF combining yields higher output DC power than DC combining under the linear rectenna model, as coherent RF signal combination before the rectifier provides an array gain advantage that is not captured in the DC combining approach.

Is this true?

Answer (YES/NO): NO